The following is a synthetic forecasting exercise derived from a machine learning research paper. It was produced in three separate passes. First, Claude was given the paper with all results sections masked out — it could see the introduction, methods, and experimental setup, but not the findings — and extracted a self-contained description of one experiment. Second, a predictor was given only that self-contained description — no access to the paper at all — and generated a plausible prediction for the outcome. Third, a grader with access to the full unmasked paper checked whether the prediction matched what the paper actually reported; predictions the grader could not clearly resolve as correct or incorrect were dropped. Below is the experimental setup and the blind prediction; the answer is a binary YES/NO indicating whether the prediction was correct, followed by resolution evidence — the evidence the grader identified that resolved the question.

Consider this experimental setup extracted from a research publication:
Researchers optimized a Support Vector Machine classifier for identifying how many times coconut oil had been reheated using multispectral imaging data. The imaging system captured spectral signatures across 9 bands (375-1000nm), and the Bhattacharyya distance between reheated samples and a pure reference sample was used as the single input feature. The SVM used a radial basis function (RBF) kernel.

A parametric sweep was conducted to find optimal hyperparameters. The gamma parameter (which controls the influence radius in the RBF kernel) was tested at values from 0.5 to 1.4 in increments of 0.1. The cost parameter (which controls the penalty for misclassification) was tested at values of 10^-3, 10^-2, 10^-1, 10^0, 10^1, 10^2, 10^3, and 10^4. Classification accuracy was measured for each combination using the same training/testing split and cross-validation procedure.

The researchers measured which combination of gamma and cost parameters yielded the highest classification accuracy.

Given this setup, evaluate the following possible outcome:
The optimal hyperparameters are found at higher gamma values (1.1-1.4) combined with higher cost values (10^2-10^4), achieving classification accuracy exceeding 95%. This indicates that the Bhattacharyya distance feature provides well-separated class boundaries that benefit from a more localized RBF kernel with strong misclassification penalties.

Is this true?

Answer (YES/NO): NO